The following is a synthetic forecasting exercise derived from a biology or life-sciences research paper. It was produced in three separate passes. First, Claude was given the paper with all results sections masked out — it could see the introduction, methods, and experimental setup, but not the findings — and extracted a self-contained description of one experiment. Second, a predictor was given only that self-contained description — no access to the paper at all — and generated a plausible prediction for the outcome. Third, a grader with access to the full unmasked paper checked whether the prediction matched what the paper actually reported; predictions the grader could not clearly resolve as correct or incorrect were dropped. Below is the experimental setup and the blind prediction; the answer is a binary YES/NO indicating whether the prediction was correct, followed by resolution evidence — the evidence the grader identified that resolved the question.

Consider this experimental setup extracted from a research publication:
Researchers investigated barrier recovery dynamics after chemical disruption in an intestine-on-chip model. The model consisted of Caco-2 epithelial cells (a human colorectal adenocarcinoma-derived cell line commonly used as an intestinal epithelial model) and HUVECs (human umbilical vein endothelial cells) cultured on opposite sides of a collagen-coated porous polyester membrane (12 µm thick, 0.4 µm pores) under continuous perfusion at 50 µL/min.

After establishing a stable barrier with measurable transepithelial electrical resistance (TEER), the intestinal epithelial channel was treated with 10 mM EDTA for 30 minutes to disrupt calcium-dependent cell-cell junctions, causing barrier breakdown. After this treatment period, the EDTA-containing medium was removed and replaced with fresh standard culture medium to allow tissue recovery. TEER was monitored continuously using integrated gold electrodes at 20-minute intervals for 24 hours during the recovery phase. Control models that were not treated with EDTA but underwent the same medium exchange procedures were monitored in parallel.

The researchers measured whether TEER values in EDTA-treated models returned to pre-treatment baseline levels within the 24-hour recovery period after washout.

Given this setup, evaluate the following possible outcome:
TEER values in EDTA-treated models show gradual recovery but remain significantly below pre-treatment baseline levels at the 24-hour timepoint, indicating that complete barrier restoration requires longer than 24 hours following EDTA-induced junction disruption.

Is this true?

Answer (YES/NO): NO